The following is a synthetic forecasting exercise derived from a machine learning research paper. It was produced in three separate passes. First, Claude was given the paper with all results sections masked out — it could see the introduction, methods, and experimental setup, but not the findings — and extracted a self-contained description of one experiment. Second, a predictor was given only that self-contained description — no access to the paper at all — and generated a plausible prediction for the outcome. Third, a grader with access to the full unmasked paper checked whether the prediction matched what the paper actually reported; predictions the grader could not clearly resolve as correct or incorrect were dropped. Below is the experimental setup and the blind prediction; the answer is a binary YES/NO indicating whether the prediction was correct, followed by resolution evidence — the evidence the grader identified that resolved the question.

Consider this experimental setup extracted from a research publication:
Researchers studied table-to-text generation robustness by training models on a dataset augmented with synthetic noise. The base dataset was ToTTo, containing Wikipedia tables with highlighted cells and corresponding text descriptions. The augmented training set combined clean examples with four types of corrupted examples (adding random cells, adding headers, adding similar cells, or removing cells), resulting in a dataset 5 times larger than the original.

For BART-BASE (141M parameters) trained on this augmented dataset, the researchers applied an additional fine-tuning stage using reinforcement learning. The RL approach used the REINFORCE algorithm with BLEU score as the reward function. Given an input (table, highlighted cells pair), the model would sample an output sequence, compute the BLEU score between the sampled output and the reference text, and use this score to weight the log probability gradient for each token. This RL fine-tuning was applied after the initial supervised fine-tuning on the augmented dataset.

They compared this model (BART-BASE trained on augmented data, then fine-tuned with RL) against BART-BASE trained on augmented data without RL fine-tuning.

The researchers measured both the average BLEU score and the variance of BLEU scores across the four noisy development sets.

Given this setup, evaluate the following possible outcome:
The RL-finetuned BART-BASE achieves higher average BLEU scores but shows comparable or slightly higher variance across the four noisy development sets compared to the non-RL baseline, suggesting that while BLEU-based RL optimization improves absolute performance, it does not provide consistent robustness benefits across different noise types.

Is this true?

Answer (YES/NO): NO